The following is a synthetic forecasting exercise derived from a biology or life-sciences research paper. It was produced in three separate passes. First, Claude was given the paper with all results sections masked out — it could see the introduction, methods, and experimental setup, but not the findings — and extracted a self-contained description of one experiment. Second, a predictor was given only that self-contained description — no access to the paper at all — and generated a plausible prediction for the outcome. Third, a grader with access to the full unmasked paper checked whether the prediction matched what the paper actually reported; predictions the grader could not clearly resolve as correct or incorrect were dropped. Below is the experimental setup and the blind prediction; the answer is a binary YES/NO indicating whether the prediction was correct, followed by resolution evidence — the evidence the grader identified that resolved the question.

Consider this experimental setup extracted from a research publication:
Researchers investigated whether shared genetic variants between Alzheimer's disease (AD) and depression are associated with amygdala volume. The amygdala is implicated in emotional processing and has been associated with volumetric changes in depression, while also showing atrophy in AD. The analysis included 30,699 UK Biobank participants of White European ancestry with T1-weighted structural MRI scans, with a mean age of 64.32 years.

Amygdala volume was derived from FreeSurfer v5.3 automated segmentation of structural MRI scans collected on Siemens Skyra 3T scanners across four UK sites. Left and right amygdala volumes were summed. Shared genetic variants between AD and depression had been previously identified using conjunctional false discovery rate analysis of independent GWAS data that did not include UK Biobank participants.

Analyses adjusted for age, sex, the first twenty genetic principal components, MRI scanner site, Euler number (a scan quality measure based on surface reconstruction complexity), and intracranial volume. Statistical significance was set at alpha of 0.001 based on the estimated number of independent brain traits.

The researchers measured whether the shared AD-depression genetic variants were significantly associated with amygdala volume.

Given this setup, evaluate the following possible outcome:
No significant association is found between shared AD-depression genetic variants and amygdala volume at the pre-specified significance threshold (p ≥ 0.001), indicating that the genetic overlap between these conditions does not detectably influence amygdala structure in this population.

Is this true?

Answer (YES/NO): YES